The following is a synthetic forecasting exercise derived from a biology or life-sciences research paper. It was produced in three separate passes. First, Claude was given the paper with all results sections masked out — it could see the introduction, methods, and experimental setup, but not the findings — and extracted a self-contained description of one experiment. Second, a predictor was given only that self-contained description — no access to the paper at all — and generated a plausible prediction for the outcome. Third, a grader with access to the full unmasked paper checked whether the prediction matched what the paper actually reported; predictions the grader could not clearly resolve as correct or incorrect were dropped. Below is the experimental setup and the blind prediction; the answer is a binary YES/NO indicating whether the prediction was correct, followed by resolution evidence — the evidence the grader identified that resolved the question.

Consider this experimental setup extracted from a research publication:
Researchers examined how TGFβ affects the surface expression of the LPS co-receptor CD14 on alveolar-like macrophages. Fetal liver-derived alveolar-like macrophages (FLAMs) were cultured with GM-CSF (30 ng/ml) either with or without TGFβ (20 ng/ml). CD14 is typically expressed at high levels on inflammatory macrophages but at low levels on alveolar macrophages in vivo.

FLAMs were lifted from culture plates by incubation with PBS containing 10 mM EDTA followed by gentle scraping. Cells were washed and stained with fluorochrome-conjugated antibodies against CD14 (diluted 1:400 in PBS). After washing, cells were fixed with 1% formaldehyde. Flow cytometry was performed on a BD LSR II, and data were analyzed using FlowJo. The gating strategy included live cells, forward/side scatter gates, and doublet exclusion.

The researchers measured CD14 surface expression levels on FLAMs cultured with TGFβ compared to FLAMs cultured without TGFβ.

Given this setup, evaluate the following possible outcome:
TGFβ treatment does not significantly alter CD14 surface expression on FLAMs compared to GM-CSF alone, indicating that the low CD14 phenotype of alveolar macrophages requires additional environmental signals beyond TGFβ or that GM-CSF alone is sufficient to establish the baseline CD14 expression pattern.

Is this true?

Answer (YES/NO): NO